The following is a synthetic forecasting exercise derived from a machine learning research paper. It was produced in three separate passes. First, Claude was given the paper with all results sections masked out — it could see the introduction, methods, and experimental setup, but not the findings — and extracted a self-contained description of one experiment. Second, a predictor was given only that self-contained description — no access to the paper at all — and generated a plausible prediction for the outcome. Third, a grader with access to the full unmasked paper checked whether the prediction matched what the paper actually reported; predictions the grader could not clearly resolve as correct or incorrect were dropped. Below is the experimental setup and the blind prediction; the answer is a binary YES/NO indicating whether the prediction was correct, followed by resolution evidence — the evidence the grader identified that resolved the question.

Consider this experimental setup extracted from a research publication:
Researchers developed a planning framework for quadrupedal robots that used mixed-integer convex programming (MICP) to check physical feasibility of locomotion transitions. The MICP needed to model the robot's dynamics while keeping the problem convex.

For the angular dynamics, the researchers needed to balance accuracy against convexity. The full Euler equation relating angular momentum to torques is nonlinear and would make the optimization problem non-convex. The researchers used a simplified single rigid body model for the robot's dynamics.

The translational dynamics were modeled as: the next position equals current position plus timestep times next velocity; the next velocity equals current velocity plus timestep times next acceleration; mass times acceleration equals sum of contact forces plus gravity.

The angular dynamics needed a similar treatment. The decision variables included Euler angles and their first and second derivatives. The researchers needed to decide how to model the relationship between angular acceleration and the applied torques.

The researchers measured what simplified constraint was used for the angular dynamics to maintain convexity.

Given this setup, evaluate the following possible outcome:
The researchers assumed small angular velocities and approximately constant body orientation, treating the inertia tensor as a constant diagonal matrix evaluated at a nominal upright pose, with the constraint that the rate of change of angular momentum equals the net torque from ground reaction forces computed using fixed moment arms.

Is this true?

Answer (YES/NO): NO